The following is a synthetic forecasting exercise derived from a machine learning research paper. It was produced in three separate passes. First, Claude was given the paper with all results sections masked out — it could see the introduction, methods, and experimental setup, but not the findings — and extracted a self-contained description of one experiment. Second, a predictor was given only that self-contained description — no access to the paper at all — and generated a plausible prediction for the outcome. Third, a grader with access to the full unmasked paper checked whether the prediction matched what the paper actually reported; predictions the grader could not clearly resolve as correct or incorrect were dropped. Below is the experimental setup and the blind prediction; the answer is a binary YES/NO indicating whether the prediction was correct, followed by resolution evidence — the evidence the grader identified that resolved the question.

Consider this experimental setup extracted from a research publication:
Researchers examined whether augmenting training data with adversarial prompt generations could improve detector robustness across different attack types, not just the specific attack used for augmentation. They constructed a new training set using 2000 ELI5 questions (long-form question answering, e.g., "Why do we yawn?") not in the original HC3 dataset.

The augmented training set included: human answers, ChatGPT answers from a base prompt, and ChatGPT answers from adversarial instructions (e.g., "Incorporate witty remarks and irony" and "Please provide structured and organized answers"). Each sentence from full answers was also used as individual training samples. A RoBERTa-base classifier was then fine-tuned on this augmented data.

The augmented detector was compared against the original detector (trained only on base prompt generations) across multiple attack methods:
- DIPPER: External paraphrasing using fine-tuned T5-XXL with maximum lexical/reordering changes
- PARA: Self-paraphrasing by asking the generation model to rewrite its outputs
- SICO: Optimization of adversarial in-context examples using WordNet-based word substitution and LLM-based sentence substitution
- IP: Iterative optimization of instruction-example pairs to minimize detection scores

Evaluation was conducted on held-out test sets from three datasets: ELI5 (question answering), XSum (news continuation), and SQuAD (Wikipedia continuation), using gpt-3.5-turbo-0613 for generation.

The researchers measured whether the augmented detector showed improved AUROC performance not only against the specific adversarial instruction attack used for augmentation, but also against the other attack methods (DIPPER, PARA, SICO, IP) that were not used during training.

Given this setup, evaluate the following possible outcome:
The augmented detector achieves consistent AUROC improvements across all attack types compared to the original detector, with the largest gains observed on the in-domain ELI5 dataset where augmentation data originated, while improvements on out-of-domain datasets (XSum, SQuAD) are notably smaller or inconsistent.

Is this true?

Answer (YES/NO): NO